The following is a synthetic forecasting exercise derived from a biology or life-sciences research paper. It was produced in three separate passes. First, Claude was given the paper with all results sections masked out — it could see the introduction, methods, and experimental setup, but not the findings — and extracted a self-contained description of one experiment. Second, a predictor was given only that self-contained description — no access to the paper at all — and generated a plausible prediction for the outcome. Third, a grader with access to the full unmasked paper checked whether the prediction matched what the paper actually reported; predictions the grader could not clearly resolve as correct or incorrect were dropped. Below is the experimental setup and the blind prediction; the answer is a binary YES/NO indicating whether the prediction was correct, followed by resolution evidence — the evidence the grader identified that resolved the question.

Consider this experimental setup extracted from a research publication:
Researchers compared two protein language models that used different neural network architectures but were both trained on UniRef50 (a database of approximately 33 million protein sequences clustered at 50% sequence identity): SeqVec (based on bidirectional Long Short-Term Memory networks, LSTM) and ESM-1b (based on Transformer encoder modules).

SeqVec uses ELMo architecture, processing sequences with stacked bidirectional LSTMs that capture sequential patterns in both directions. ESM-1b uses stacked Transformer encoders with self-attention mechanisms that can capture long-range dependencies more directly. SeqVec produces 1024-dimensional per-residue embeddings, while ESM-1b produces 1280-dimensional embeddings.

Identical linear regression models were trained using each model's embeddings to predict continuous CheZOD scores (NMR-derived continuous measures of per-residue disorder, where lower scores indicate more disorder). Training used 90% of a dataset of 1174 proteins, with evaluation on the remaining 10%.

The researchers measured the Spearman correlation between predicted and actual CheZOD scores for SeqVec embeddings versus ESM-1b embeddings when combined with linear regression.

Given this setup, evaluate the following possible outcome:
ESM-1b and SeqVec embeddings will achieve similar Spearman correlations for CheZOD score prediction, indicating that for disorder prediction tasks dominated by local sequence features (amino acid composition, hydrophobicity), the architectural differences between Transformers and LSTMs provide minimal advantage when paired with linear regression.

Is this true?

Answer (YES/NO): NO